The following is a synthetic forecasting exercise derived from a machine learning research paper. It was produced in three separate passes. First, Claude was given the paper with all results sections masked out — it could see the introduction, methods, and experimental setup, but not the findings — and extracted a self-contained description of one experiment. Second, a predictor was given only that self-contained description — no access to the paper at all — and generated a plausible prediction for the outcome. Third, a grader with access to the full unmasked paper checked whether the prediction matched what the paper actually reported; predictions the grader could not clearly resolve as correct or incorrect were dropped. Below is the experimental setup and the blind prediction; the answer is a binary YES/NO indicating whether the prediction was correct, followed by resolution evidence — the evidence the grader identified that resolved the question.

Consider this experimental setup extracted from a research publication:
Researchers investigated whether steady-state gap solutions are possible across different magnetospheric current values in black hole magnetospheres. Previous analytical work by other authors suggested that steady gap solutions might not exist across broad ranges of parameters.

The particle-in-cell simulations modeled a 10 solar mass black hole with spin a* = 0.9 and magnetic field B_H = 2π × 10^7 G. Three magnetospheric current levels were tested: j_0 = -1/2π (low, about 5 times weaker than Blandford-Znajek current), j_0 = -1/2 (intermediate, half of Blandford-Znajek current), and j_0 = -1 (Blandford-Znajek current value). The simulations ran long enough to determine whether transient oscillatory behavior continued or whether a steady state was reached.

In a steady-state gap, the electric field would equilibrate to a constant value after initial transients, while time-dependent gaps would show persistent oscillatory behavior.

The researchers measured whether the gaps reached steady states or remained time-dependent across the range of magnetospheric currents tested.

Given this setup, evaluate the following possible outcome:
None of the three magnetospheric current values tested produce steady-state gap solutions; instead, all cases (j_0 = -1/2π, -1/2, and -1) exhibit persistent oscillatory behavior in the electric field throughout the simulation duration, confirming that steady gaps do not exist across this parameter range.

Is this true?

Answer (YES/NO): YES